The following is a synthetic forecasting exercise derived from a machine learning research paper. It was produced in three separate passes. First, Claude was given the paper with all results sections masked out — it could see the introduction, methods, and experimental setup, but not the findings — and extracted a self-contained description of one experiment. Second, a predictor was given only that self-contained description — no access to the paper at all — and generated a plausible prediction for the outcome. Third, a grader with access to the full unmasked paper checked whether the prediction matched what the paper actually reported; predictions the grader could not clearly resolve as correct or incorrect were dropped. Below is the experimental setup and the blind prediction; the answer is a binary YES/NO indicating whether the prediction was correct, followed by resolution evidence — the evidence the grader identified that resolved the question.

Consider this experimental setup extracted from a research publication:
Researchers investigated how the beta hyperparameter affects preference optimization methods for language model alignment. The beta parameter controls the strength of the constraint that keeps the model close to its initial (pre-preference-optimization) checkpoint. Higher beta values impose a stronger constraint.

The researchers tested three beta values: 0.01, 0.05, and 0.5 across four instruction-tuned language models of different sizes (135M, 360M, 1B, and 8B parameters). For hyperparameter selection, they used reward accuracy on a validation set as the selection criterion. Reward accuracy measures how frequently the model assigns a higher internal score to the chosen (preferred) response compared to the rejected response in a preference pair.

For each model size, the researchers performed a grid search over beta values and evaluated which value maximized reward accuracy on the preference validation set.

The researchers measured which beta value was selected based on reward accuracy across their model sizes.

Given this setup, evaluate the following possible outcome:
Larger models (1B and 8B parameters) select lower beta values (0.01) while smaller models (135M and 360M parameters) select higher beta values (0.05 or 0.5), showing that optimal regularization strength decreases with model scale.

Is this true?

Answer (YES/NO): NO